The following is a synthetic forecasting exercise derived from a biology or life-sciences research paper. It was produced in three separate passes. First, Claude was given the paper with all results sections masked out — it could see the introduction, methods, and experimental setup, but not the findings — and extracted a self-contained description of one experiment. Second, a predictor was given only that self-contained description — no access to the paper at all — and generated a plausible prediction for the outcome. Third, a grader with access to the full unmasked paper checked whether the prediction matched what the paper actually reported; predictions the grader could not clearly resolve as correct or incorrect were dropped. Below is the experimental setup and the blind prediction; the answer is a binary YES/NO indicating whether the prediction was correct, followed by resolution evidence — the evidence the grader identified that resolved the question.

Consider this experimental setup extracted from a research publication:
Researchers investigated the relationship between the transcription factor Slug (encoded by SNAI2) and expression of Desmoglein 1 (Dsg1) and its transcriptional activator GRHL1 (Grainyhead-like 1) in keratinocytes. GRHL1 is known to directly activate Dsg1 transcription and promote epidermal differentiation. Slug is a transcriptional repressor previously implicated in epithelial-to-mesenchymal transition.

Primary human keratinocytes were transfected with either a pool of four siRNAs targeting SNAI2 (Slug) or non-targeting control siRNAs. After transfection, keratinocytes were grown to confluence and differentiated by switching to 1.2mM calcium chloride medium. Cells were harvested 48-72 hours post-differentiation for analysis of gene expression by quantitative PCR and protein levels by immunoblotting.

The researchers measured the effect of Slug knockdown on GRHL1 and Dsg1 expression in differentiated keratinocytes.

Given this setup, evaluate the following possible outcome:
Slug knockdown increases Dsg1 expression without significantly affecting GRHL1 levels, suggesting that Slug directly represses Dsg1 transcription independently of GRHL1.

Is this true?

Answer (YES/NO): NO